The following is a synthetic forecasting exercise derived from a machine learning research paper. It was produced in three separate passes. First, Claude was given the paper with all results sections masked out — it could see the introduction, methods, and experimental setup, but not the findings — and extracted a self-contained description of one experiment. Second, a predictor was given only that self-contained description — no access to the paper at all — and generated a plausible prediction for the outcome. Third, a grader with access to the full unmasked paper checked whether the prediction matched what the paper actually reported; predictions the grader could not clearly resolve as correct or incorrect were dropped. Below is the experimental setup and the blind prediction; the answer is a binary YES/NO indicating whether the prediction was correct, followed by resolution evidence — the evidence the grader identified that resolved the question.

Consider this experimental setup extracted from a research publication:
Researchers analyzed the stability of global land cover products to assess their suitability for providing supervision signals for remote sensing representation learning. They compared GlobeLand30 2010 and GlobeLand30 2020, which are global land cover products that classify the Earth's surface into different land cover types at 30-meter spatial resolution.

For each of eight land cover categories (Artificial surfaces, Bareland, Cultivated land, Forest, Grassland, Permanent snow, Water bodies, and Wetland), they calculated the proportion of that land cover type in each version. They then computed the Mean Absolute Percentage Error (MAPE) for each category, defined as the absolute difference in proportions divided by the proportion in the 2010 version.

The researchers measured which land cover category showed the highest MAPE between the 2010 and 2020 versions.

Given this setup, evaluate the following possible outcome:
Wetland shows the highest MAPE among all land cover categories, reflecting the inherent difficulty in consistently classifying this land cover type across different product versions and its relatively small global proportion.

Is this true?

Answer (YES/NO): NO